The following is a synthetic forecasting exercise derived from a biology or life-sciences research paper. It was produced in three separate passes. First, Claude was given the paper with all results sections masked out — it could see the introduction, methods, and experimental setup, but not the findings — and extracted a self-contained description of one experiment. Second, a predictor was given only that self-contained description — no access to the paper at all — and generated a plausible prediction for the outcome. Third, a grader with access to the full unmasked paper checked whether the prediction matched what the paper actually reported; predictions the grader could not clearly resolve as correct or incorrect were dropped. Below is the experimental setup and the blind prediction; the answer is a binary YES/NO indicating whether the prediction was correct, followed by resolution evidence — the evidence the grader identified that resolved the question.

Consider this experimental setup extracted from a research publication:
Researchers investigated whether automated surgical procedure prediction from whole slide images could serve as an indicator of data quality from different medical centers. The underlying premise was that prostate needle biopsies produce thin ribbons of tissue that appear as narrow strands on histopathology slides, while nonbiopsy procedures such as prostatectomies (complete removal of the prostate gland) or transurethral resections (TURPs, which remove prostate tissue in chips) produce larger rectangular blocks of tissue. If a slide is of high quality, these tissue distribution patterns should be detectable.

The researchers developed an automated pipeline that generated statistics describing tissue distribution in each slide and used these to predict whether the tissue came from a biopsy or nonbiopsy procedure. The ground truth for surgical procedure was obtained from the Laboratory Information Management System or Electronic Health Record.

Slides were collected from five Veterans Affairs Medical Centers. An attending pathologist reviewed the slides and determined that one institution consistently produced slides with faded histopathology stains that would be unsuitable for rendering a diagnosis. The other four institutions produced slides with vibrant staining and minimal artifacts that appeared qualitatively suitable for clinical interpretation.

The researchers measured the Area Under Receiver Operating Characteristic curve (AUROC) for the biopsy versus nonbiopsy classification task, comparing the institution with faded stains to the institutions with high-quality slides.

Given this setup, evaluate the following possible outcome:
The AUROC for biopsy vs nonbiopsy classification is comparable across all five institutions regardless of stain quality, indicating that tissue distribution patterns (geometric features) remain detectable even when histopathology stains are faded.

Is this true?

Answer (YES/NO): NO